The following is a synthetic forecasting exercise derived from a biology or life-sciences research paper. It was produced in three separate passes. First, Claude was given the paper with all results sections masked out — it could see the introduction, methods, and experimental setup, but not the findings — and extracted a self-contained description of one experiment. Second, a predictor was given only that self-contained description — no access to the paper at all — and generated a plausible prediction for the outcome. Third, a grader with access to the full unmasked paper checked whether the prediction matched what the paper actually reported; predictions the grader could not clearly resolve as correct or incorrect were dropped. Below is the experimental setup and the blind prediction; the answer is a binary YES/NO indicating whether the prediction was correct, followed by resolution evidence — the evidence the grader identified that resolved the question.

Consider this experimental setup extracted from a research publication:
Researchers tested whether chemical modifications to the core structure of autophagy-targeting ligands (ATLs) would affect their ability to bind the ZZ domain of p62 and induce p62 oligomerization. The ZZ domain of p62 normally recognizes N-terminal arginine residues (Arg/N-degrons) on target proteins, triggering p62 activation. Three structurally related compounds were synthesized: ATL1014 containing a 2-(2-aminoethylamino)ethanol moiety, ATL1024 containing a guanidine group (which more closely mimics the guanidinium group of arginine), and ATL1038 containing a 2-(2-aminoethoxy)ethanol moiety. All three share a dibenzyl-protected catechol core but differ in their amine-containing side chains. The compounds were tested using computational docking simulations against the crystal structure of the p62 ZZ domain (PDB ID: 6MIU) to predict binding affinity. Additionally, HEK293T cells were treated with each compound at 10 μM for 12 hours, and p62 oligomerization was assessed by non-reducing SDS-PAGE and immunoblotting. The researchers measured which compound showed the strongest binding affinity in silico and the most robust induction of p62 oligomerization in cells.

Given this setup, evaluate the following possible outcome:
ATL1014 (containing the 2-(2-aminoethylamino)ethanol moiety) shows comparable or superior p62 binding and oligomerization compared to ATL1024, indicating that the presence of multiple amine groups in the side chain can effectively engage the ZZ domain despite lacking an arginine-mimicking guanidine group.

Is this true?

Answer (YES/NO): YES